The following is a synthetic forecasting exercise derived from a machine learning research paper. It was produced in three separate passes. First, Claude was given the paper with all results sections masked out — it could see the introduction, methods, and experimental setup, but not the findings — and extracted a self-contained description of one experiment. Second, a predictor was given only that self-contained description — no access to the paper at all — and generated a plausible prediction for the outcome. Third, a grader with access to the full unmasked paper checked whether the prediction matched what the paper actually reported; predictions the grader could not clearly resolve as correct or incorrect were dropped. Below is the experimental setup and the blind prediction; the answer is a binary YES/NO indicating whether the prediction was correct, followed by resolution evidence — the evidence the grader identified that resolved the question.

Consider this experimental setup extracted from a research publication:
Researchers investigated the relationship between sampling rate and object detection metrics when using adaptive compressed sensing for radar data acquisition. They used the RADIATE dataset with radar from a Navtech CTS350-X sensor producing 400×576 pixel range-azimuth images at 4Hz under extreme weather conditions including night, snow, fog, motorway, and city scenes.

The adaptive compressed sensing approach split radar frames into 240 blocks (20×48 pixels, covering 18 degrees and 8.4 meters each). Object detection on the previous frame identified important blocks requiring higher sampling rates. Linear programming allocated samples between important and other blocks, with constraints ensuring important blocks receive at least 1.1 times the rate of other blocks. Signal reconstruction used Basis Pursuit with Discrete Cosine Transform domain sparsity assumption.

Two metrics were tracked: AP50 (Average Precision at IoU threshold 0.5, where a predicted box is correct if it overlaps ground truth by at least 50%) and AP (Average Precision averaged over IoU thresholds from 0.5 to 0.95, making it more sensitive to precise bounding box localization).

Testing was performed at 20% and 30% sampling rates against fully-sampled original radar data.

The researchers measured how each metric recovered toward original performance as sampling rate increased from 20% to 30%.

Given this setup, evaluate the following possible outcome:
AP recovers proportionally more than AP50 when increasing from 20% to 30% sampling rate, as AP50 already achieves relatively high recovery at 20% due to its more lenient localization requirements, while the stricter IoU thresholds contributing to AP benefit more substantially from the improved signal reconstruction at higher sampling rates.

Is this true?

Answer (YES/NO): NO